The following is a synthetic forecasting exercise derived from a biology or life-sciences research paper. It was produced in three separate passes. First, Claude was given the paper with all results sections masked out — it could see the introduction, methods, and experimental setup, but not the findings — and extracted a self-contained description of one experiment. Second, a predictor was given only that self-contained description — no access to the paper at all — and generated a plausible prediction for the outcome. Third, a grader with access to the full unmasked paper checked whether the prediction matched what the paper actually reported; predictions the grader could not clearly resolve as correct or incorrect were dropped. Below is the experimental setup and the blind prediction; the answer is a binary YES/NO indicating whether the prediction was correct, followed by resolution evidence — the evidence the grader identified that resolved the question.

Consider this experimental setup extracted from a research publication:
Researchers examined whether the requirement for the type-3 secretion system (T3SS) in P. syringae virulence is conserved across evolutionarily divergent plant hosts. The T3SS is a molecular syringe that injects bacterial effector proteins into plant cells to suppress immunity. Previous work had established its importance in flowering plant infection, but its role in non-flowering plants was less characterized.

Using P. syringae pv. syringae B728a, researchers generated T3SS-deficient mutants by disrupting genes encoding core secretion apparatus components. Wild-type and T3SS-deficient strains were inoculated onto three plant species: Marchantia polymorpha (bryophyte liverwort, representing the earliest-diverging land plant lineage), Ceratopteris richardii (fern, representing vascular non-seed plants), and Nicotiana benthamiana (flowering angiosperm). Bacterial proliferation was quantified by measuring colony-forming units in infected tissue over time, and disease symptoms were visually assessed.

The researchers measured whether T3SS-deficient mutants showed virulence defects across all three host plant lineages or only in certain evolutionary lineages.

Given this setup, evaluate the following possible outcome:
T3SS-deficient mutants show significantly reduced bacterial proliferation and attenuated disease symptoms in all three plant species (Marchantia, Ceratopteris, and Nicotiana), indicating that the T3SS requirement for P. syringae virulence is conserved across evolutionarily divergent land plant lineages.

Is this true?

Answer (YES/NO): YES